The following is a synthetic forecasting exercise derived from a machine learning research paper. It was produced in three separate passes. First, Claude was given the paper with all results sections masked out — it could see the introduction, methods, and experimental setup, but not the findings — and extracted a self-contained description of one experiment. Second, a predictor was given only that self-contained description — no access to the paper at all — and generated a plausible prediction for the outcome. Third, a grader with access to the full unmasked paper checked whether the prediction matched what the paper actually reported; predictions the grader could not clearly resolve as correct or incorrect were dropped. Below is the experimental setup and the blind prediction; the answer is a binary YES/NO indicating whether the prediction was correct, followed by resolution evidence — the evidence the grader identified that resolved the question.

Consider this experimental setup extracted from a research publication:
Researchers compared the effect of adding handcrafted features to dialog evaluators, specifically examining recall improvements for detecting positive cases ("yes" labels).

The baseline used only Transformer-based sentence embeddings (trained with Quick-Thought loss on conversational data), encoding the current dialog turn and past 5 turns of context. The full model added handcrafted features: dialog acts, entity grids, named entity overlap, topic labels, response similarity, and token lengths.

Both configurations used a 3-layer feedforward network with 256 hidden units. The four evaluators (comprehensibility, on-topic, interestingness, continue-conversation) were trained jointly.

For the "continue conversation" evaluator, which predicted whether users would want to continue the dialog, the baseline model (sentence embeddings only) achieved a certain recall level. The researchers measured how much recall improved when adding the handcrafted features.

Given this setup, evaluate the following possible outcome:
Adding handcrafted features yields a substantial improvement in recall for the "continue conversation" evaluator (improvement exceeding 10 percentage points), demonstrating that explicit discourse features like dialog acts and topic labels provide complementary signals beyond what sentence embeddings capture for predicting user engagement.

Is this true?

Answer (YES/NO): YES